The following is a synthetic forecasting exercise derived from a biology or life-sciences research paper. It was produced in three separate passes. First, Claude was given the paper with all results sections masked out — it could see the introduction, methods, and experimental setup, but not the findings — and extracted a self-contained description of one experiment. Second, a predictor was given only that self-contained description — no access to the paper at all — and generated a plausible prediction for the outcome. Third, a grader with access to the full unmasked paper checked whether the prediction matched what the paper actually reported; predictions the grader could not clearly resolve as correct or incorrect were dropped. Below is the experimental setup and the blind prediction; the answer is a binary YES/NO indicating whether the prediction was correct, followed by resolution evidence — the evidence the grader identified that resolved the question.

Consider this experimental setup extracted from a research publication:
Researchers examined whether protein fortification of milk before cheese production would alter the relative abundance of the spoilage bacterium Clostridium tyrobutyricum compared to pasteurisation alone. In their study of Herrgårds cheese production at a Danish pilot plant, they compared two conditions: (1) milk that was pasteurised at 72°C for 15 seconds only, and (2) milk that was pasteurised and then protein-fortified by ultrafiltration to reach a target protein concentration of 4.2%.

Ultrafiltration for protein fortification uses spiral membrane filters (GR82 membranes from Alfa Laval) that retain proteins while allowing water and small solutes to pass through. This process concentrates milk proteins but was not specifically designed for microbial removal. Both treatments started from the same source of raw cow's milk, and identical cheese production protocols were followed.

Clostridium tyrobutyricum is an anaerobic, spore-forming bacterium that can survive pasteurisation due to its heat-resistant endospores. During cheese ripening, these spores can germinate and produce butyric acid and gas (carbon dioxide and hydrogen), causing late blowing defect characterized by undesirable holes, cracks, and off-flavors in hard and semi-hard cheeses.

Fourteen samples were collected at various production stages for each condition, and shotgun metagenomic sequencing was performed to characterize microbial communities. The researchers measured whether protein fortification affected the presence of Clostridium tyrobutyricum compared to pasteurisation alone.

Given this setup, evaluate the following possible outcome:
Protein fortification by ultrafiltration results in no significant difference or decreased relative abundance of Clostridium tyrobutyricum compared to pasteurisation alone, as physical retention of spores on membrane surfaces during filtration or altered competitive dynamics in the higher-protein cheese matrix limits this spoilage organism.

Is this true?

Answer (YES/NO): YES